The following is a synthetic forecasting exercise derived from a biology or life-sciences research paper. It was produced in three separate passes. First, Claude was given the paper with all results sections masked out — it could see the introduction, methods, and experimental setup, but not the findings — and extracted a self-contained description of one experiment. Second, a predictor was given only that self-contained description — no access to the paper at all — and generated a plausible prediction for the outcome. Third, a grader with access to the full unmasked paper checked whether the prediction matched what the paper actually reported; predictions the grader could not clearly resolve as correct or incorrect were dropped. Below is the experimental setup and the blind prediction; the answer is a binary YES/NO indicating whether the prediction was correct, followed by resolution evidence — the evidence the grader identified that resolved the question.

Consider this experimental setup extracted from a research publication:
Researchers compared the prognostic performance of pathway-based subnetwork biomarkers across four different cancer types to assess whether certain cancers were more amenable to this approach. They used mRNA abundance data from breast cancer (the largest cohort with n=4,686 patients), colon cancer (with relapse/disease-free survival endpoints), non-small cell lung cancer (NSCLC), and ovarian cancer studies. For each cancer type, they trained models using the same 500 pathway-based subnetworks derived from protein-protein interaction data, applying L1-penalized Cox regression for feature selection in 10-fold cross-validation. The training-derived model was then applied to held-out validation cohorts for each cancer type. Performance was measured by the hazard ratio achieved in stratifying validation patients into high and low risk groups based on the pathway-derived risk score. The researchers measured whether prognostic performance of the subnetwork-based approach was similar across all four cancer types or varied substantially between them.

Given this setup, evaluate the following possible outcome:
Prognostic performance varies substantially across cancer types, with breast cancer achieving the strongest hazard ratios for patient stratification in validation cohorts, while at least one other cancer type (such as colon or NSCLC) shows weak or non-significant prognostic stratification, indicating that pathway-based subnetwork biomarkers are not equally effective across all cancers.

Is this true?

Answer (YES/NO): NO